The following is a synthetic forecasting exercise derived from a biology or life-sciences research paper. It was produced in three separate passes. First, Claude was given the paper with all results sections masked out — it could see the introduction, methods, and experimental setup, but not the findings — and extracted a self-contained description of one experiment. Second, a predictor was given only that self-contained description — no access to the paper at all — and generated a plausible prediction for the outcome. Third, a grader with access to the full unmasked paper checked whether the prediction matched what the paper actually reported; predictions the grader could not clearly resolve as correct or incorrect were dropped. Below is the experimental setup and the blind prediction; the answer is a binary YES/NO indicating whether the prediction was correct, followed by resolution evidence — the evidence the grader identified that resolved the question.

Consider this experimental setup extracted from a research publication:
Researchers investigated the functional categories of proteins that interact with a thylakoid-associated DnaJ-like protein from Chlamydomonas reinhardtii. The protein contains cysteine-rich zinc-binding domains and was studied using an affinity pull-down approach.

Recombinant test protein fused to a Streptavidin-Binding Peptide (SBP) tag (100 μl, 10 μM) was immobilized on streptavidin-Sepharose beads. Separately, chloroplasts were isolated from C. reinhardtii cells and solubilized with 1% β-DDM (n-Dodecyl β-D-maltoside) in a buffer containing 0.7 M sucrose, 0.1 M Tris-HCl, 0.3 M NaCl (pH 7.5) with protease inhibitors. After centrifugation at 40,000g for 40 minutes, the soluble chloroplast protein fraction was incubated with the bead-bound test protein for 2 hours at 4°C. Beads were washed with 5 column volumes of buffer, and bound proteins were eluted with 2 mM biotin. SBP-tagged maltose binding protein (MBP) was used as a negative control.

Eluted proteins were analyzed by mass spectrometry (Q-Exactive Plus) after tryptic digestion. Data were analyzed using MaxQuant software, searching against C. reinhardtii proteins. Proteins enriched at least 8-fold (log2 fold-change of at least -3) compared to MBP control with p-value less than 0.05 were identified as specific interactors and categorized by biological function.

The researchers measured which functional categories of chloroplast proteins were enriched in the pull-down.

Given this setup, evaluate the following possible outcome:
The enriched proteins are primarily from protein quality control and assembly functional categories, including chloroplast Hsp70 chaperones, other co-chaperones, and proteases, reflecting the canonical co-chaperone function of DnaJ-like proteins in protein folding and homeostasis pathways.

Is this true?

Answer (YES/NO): NO